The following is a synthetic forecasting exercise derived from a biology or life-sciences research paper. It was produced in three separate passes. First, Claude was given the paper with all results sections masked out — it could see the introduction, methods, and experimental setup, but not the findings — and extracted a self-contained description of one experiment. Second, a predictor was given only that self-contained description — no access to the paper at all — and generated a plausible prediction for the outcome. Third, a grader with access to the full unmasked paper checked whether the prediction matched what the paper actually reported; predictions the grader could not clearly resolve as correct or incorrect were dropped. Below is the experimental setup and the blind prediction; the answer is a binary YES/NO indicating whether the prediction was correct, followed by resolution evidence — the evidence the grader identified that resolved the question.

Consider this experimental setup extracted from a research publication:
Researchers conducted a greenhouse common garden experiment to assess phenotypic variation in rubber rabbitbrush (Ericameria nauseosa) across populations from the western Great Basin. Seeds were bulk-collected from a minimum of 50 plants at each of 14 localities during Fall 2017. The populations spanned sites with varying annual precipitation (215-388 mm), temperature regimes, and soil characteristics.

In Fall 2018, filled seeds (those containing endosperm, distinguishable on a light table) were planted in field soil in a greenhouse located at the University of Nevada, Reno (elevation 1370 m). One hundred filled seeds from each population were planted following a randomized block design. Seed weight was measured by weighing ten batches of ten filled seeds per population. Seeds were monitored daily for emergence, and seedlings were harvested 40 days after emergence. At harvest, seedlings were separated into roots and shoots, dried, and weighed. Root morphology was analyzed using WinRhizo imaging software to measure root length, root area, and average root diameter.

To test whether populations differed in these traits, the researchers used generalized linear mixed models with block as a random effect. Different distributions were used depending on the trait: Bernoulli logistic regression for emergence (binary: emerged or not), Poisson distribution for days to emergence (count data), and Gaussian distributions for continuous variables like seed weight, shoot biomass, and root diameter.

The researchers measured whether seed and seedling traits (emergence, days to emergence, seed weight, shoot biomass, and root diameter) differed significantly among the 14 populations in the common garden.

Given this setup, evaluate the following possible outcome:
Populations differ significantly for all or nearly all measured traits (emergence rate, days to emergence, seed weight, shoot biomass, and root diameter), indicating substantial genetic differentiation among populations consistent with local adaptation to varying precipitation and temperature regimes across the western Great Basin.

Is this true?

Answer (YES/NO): YES